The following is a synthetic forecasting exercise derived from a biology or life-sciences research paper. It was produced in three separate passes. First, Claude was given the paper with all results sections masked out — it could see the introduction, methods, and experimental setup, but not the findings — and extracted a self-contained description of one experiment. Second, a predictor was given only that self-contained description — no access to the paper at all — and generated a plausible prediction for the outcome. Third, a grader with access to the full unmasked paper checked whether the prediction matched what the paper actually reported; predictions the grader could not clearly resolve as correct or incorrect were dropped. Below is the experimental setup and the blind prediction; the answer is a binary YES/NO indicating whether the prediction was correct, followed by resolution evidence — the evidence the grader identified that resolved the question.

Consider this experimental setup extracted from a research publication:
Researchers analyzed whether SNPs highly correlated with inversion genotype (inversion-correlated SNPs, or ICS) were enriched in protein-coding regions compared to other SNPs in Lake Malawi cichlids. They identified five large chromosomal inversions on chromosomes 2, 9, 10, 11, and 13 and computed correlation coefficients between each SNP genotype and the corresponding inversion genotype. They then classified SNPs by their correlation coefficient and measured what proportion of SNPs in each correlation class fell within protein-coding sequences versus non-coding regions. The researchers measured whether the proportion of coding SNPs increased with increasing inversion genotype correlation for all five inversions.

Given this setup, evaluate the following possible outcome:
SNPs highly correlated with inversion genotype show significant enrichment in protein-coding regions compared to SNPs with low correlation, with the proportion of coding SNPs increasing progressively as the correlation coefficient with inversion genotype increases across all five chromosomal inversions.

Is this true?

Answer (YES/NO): YES